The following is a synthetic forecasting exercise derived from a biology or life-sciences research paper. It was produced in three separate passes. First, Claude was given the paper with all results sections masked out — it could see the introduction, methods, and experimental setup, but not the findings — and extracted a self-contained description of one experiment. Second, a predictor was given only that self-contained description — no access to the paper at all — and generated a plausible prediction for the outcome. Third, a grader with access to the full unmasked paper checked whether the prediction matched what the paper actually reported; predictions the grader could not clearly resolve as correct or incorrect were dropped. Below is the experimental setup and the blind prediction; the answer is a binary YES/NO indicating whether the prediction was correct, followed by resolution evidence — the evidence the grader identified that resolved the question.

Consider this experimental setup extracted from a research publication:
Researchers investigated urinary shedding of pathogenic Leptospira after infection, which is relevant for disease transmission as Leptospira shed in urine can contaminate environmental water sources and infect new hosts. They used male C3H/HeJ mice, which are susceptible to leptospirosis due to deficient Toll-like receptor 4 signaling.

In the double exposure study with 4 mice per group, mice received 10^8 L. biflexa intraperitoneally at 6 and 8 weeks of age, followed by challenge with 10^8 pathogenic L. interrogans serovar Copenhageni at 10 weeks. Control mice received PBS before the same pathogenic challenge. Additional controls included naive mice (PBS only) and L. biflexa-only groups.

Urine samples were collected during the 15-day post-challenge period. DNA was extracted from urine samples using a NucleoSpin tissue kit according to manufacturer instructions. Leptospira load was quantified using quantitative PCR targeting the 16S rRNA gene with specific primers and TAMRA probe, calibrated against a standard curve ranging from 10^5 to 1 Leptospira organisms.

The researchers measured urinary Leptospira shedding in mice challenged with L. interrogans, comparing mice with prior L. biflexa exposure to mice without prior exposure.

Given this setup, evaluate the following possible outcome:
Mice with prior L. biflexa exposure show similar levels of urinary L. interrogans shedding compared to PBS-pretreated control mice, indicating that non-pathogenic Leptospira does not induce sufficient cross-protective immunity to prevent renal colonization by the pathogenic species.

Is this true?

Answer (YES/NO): NO